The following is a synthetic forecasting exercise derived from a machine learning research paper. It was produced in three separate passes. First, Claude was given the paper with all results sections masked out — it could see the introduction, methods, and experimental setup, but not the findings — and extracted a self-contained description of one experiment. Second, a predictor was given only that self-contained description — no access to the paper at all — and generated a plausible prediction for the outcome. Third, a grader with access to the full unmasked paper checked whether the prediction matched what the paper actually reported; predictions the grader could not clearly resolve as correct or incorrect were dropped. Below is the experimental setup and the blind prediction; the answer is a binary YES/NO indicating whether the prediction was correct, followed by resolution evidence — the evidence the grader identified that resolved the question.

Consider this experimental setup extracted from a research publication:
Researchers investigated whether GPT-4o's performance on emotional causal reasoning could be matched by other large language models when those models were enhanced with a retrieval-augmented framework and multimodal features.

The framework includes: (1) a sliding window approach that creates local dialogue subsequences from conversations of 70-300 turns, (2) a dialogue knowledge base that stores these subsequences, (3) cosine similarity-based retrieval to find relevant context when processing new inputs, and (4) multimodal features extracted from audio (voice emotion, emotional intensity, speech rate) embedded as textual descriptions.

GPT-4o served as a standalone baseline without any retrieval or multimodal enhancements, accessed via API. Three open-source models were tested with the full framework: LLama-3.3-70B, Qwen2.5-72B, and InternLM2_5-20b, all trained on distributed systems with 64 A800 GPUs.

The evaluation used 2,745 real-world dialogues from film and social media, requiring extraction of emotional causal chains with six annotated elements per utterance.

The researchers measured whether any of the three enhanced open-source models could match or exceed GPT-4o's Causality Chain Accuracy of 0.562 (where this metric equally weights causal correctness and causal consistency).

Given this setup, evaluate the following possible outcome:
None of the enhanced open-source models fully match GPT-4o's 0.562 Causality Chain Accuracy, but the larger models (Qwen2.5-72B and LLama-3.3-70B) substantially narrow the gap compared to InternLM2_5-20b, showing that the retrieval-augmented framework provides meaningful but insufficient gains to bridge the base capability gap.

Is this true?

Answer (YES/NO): NO